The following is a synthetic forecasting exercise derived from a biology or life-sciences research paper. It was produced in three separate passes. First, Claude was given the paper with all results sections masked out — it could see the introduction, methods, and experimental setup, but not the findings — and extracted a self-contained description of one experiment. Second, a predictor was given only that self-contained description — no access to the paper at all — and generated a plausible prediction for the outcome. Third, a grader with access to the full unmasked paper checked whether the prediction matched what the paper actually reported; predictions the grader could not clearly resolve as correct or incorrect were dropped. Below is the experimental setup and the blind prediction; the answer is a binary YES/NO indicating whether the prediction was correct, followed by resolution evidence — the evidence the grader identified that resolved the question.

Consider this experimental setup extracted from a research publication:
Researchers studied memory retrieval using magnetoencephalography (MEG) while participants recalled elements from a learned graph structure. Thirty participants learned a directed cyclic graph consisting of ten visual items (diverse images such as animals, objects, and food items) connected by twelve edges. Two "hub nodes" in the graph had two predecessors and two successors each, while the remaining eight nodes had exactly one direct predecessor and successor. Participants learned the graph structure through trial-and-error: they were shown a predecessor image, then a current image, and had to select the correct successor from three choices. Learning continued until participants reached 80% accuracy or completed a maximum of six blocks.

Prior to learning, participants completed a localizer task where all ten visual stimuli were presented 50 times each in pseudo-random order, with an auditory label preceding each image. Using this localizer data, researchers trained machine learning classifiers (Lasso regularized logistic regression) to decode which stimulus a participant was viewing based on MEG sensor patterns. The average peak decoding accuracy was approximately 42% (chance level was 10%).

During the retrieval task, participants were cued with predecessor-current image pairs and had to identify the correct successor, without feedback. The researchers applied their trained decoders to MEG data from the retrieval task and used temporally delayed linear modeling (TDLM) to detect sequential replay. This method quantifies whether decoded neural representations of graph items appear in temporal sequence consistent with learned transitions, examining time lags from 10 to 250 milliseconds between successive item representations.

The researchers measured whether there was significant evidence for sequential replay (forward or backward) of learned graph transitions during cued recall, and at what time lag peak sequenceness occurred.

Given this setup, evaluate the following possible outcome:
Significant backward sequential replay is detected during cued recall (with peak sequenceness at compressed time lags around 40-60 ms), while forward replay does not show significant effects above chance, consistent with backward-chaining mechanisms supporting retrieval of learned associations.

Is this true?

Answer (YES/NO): NO